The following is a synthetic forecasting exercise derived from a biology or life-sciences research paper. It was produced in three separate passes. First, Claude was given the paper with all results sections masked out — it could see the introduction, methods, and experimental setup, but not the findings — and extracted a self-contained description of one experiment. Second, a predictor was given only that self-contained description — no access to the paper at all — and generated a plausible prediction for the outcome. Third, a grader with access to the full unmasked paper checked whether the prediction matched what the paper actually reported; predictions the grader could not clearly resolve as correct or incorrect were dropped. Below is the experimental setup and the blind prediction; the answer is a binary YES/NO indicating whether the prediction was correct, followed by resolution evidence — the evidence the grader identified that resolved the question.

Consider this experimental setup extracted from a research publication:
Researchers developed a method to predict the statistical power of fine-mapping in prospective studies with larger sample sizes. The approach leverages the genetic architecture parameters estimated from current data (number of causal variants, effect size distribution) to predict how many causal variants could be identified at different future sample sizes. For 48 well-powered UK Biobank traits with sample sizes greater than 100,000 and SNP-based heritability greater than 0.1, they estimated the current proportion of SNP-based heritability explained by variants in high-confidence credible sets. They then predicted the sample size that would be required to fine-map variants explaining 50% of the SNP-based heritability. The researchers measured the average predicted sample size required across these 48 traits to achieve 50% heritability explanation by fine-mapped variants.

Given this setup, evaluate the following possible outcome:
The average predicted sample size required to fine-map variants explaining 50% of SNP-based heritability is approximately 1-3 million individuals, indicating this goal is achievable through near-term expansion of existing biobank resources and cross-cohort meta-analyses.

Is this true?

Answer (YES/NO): YES